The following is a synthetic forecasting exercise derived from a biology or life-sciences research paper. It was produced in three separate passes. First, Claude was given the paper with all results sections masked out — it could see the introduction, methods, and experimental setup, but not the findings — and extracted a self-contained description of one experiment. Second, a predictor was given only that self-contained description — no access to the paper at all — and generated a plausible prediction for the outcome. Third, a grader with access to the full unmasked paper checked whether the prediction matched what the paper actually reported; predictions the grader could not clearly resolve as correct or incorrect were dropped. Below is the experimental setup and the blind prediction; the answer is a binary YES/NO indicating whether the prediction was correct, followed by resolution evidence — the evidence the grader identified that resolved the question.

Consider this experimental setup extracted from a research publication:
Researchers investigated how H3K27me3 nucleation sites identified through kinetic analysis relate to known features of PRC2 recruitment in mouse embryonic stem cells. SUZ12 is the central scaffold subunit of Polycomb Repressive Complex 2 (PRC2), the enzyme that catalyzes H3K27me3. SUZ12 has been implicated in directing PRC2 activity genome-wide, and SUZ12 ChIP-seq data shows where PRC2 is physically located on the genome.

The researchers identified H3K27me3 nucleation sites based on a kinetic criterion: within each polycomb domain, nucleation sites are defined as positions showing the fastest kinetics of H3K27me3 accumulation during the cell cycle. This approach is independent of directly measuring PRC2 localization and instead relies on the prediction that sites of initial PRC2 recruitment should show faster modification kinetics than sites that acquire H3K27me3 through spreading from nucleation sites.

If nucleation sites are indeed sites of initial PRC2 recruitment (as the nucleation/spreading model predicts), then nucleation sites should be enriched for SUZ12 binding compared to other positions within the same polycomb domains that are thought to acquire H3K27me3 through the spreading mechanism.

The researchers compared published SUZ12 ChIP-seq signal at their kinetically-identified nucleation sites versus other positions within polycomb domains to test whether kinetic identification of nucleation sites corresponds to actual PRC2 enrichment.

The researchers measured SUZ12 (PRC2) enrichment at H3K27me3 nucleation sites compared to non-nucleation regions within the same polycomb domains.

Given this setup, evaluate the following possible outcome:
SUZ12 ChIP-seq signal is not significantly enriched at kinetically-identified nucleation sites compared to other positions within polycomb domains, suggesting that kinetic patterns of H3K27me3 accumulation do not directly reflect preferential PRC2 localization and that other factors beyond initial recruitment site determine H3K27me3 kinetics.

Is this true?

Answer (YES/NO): NO